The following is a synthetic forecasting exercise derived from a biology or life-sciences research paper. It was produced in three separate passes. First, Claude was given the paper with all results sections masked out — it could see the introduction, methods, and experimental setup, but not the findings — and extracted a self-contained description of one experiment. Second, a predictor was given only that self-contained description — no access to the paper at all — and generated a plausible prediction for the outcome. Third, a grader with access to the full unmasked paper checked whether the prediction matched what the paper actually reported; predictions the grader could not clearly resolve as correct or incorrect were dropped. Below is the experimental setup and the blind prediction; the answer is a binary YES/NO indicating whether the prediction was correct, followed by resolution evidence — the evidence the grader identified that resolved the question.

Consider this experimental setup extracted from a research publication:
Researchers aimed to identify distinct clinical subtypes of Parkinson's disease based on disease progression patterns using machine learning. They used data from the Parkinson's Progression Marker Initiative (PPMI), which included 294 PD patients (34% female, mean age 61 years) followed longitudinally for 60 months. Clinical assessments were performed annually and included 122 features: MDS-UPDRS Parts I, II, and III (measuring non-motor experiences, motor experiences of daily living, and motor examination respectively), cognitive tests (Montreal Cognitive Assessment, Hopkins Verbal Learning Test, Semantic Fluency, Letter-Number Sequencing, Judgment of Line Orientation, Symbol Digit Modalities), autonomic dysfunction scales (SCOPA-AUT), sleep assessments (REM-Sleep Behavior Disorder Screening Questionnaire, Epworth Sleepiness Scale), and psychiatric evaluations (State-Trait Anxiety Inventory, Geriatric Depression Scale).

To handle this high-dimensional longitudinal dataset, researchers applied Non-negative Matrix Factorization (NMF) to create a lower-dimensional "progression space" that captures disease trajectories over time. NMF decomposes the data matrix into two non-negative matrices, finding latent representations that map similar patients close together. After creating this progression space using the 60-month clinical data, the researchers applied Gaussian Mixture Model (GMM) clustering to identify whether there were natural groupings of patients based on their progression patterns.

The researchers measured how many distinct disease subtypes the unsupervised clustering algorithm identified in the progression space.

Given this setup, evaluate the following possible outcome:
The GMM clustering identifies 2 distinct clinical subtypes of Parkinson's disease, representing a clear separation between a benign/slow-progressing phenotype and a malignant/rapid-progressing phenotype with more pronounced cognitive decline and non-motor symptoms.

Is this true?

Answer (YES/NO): NO